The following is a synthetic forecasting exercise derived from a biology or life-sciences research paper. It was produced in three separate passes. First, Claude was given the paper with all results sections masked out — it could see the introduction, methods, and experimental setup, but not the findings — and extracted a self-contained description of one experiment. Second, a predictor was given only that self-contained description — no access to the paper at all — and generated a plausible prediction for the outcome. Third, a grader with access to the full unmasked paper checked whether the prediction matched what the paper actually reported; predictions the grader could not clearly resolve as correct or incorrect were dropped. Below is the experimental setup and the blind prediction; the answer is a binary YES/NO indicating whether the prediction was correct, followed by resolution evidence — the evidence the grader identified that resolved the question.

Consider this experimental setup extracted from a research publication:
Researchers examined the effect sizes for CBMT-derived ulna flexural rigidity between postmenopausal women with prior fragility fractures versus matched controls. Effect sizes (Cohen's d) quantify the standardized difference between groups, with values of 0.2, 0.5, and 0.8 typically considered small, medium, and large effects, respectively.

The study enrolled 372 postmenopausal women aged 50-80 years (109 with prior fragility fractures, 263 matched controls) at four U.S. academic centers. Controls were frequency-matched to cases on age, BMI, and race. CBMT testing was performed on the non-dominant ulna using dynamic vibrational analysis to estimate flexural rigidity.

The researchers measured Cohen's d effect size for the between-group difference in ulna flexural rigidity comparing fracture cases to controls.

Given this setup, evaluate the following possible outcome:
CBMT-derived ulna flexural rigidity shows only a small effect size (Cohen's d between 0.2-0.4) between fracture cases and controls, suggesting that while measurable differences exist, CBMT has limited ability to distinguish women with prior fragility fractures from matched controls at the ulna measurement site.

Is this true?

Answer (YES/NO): NO